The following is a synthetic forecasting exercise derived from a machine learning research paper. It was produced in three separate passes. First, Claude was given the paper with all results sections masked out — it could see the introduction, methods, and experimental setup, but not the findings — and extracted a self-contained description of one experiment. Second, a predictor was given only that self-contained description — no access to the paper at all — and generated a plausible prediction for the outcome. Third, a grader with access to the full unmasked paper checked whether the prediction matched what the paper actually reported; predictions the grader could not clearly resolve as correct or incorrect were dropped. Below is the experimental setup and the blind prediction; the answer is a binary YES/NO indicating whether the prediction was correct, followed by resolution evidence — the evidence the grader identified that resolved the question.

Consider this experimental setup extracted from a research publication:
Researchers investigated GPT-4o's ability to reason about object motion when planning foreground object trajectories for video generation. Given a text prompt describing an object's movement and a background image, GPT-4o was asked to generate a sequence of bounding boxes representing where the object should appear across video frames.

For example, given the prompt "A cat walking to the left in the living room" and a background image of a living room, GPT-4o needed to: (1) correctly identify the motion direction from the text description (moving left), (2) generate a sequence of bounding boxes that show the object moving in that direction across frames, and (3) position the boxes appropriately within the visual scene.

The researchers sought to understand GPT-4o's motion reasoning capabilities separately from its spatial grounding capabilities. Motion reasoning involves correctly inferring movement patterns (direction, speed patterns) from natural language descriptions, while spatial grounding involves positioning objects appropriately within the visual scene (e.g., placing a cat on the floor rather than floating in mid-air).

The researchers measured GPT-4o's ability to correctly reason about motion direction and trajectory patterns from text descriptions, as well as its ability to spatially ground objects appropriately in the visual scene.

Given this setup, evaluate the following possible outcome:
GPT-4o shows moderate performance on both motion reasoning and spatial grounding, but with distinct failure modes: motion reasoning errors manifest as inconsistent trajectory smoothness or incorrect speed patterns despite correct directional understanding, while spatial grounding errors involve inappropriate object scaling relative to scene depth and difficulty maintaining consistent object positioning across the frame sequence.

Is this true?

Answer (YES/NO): NO